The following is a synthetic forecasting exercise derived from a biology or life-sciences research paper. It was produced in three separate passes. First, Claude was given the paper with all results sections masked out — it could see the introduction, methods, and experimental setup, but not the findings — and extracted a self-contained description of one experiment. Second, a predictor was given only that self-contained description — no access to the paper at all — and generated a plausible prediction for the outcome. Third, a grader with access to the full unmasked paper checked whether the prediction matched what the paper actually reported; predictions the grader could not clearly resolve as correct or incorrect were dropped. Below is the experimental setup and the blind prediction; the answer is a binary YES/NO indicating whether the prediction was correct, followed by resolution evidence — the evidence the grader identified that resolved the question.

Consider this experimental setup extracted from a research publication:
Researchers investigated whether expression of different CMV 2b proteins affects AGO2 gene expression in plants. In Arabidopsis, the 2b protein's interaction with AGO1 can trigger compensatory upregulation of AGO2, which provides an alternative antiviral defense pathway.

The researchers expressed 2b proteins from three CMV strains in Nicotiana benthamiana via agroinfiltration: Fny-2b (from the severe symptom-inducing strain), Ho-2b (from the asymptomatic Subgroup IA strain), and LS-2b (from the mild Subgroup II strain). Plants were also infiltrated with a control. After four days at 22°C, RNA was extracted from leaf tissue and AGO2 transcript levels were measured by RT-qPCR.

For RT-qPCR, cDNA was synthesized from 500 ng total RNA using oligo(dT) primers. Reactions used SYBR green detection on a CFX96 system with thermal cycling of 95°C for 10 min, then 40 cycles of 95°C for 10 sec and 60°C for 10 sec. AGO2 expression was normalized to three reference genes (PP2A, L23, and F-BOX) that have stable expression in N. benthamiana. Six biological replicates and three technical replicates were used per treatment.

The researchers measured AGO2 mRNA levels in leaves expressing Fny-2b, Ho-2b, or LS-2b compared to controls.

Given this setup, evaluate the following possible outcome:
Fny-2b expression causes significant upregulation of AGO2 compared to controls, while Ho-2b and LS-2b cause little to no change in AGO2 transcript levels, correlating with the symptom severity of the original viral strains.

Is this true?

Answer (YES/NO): NO